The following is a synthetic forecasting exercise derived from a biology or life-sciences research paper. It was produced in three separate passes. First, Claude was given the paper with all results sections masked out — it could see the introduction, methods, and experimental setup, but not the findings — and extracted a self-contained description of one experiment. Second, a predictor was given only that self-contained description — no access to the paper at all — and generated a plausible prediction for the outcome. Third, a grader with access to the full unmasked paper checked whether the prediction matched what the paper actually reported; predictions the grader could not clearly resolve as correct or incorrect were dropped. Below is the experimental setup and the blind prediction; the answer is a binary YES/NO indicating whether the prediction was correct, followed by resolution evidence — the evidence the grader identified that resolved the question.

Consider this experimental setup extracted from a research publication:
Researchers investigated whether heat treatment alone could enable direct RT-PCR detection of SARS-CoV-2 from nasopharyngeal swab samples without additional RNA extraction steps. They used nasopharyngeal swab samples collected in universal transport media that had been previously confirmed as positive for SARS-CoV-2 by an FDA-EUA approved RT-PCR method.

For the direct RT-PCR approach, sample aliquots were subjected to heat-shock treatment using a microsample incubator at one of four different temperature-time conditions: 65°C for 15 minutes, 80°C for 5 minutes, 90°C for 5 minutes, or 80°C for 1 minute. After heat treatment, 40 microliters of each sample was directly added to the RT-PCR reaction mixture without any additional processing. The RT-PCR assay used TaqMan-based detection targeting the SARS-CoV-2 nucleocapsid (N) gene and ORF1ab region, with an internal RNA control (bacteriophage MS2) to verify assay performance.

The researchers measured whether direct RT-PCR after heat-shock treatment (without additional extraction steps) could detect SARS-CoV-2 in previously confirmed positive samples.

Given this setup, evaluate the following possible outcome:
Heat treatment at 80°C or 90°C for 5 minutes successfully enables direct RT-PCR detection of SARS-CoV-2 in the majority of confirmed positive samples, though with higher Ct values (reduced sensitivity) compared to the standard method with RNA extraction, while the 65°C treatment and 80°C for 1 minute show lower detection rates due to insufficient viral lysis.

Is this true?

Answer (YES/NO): NO